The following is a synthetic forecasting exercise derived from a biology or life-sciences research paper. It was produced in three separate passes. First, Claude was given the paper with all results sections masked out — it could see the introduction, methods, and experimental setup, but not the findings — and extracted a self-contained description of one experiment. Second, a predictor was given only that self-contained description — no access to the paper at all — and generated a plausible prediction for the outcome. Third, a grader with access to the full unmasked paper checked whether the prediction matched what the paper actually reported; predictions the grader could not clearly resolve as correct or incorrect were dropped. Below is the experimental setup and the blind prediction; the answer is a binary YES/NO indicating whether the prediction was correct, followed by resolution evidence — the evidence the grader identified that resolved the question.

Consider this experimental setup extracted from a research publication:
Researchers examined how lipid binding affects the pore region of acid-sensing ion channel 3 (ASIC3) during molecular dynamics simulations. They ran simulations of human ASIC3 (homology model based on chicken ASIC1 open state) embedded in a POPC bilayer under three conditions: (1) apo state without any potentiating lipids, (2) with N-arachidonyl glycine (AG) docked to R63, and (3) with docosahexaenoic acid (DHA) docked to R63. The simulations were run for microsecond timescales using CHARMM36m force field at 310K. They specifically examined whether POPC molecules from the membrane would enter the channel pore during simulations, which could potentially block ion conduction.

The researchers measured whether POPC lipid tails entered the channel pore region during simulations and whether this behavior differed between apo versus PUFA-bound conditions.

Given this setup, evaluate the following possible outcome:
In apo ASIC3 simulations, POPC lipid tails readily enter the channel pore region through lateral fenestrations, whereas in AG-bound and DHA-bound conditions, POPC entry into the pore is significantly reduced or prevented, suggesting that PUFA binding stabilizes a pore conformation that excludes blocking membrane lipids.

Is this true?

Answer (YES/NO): YES